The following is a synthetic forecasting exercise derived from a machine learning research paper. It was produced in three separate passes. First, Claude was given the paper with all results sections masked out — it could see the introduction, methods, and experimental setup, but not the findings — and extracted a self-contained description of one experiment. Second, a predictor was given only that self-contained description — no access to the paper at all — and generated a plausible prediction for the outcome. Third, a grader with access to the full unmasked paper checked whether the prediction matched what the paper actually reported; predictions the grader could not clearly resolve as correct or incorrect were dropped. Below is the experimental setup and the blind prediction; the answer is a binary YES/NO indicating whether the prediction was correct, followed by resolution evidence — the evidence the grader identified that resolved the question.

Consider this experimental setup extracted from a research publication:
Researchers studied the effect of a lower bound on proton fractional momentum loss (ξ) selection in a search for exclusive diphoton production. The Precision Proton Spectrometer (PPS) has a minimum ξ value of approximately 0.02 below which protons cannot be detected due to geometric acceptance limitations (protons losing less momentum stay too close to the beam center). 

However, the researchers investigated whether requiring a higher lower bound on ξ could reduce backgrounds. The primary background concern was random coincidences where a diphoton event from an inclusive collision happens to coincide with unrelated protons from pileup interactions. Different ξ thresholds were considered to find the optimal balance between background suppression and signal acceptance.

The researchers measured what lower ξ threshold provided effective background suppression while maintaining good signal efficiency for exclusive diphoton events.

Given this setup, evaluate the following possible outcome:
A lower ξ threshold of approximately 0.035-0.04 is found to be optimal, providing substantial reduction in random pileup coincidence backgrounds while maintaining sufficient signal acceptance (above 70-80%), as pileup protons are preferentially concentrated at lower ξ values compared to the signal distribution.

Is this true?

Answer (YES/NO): NO